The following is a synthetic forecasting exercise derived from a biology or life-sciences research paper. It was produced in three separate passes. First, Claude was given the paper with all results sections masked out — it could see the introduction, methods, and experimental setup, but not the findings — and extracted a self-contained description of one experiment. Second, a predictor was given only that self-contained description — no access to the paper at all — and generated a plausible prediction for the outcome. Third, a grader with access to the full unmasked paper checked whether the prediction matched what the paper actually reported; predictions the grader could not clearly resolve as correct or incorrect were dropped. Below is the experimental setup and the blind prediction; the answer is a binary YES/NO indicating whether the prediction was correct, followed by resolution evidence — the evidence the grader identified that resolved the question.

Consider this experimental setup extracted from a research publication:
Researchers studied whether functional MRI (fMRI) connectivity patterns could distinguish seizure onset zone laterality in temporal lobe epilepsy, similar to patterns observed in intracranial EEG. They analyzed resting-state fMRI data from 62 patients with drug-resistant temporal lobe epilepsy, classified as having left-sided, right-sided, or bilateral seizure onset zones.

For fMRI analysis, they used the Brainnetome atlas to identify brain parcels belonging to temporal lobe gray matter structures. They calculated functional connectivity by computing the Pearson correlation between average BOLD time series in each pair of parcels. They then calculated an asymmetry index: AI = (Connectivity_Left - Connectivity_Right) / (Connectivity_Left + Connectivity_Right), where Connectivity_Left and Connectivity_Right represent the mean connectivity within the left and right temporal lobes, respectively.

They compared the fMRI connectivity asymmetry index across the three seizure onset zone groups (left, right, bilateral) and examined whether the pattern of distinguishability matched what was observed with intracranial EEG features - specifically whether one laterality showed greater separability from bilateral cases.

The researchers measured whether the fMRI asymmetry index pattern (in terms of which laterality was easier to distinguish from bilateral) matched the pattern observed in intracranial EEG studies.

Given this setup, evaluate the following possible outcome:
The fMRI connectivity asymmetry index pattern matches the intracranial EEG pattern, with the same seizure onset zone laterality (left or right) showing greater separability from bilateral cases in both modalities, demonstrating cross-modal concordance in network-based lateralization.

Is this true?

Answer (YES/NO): YES